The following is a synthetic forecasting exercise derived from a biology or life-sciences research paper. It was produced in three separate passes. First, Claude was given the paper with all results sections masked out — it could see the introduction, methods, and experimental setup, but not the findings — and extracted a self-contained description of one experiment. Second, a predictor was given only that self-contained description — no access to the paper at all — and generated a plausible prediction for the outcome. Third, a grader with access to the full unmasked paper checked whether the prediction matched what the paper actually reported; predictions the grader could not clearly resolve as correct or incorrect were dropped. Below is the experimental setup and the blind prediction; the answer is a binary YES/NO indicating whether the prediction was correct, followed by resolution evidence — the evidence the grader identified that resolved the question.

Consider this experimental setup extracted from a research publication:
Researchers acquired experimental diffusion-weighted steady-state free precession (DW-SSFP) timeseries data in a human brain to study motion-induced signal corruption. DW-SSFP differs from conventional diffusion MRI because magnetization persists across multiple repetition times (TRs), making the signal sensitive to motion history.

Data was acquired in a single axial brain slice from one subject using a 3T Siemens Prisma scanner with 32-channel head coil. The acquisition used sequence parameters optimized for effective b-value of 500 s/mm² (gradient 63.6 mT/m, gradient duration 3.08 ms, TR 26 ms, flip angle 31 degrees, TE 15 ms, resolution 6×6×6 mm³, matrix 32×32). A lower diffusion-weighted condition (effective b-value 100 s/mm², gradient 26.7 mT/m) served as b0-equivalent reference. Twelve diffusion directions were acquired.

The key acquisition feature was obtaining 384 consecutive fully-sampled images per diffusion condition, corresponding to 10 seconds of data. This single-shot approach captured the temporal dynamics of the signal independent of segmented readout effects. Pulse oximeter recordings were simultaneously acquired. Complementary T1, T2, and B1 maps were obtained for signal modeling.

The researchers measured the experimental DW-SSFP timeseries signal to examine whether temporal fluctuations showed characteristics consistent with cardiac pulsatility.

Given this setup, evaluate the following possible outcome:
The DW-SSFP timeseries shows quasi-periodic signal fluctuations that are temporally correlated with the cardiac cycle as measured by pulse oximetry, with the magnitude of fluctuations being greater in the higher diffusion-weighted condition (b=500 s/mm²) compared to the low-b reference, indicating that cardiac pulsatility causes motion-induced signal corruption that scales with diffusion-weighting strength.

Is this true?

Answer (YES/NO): YES